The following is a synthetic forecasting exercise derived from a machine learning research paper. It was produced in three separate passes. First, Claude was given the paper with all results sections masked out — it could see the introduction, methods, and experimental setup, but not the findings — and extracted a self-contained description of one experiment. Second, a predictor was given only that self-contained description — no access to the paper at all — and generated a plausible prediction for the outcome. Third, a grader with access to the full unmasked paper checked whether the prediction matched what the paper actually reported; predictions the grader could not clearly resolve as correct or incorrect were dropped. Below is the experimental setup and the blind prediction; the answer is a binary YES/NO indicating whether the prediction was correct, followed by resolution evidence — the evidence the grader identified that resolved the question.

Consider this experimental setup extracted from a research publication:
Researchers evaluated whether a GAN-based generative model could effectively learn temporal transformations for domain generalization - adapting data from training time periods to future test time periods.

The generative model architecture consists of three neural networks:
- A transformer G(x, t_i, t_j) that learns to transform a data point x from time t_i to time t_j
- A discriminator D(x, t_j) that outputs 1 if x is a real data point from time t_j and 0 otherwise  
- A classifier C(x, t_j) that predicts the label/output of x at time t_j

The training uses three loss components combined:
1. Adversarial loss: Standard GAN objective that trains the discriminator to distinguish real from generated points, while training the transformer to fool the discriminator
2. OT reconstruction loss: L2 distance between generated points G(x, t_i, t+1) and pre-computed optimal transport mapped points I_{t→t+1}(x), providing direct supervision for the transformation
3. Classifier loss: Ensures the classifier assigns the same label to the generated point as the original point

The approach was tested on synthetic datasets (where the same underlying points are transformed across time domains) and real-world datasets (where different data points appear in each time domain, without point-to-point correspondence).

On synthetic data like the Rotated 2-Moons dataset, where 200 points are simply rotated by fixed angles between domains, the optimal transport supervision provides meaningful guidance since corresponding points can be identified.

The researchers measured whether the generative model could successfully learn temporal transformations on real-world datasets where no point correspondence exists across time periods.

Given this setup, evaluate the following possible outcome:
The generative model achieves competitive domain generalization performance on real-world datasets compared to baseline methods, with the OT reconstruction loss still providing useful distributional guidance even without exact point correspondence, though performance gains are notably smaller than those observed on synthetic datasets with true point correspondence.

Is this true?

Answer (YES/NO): NO